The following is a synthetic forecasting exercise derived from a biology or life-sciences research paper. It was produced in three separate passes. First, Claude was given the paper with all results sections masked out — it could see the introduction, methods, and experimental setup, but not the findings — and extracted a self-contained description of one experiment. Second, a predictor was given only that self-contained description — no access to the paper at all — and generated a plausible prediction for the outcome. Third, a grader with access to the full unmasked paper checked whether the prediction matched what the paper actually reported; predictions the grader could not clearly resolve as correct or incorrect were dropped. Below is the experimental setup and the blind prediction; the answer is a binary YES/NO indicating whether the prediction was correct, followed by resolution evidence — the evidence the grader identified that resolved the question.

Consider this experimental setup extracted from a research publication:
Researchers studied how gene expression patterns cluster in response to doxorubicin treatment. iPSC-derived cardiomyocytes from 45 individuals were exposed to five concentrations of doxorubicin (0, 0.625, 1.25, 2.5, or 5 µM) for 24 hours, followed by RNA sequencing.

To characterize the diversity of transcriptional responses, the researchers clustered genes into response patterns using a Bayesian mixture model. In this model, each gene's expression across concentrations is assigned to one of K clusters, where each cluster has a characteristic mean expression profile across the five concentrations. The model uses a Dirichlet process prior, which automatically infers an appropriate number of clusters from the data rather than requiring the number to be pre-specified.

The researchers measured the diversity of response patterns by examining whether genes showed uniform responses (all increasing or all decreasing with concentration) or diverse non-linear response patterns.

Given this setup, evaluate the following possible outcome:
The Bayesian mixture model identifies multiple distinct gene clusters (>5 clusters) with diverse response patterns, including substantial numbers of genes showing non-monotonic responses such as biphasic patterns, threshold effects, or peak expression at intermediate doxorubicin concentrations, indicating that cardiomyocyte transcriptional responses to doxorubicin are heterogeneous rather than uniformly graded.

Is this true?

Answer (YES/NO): YES